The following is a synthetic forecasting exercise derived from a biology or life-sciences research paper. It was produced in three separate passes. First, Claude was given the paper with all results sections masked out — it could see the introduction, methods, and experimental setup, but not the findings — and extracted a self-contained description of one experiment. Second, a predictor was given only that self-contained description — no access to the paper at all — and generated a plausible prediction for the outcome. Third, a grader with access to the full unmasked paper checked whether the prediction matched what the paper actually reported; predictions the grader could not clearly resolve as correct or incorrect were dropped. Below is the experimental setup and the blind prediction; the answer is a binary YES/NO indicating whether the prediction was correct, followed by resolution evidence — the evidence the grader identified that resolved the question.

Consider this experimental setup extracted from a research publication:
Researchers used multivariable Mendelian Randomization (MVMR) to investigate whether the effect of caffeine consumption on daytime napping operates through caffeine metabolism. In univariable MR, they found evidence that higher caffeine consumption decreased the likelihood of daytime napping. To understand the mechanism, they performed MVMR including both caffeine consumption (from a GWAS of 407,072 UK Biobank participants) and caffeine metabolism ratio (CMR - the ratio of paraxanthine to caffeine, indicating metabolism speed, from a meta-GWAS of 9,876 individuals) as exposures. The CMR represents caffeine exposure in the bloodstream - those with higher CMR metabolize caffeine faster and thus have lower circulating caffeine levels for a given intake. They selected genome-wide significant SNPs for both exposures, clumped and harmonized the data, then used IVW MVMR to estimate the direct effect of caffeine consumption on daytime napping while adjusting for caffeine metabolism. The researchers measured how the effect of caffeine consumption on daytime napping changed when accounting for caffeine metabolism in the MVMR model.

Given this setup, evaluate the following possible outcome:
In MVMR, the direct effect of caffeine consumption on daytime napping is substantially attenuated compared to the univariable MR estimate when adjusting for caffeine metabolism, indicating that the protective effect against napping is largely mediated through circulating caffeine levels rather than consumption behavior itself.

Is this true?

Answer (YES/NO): YES